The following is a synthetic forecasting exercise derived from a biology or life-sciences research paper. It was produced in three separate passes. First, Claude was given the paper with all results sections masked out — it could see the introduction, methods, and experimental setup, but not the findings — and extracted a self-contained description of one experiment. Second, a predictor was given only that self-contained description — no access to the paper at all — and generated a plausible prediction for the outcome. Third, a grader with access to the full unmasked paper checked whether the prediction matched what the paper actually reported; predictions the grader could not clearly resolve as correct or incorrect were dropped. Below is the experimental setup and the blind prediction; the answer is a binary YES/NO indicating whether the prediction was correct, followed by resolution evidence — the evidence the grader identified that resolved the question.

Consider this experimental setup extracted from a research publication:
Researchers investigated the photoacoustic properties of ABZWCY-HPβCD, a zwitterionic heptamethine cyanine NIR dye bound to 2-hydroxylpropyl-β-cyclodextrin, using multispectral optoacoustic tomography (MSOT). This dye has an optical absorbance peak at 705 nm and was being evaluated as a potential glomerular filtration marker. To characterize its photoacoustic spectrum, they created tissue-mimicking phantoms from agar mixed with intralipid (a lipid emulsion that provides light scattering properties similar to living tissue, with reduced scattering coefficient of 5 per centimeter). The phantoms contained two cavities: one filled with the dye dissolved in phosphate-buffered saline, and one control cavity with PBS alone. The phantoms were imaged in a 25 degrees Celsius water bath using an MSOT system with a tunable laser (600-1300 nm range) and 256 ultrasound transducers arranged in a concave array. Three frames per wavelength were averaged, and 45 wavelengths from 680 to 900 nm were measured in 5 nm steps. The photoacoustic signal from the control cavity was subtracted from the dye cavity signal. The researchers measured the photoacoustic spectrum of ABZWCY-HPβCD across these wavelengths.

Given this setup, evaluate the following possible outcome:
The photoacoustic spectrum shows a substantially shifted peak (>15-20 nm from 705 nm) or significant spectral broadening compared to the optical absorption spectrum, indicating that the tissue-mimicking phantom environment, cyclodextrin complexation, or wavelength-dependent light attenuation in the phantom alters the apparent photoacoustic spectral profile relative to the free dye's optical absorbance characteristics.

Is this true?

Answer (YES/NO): NO